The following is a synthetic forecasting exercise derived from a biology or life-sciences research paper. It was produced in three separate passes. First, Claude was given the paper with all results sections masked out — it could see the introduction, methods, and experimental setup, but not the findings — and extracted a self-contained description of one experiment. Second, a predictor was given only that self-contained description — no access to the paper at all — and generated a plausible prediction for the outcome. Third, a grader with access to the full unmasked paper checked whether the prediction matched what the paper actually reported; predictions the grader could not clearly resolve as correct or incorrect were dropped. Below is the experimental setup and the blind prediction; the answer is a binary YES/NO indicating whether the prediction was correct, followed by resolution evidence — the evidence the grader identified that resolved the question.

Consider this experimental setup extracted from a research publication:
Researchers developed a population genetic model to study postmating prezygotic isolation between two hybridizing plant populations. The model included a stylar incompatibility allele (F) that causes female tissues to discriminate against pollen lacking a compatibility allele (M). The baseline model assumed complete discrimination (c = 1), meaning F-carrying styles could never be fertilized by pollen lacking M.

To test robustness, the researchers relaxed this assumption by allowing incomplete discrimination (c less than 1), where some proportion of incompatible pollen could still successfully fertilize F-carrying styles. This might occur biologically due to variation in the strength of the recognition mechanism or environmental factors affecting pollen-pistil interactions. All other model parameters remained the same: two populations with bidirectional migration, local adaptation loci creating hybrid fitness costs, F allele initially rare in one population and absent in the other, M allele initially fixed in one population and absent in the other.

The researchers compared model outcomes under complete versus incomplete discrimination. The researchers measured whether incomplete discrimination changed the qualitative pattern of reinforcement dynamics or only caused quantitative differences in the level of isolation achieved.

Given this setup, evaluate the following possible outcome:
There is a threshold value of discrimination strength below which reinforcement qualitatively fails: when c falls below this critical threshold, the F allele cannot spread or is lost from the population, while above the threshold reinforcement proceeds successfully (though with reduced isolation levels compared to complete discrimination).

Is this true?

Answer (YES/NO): NO